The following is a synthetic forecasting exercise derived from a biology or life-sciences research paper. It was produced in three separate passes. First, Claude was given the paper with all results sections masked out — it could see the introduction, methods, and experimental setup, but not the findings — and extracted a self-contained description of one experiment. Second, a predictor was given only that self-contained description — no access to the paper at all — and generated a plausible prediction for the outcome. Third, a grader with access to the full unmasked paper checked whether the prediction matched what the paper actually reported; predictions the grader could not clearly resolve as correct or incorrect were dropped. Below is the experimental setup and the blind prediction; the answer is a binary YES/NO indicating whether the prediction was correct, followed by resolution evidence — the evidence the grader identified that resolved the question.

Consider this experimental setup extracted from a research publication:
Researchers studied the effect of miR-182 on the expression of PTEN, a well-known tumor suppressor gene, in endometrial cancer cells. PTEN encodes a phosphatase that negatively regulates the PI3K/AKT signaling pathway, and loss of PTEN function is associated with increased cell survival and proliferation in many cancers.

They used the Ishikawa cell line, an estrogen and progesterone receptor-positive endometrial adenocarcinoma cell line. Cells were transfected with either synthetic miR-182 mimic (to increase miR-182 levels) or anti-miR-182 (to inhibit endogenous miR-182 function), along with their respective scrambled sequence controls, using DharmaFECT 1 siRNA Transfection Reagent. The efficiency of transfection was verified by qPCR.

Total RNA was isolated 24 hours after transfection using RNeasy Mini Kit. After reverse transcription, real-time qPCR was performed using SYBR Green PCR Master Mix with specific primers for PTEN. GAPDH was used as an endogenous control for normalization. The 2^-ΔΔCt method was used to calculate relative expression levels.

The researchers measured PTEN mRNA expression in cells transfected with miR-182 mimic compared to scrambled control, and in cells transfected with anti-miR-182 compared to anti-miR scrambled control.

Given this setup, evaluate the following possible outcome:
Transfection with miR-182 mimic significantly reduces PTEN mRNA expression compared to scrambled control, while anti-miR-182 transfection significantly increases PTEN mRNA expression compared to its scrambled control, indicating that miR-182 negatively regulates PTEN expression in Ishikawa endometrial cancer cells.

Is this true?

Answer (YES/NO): NO